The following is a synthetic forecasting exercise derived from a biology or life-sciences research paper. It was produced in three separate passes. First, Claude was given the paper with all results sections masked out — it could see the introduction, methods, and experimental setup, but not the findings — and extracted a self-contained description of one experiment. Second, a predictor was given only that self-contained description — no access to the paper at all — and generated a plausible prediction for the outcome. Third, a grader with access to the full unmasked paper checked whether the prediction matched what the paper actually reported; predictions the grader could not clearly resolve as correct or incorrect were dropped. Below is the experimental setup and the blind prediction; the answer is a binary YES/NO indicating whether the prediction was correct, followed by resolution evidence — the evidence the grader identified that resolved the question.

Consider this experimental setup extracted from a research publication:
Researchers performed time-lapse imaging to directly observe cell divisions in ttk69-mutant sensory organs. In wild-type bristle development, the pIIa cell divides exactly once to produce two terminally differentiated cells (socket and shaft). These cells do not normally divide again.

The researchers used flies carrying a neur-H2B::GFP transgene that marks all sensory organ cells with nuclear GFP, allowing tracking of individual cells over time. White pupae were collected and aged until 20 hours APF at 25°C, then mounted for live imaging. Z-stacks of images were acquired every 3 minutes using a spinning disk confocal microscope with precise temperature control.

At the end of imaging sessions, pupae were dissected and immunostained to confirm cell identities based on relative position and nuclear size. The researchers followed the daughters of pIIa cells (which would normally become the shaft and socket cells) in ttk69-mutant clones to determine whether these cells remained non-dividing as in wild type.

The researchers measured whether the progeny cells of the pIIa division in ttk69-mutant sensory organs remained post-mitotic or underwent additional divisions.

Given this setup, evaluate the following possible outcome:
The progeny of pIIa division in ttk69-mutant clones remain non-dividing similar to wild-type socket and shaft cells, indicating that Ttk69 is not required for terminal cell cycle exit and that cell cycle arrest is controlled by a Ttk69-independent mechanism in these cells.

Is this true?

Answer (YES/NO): NO